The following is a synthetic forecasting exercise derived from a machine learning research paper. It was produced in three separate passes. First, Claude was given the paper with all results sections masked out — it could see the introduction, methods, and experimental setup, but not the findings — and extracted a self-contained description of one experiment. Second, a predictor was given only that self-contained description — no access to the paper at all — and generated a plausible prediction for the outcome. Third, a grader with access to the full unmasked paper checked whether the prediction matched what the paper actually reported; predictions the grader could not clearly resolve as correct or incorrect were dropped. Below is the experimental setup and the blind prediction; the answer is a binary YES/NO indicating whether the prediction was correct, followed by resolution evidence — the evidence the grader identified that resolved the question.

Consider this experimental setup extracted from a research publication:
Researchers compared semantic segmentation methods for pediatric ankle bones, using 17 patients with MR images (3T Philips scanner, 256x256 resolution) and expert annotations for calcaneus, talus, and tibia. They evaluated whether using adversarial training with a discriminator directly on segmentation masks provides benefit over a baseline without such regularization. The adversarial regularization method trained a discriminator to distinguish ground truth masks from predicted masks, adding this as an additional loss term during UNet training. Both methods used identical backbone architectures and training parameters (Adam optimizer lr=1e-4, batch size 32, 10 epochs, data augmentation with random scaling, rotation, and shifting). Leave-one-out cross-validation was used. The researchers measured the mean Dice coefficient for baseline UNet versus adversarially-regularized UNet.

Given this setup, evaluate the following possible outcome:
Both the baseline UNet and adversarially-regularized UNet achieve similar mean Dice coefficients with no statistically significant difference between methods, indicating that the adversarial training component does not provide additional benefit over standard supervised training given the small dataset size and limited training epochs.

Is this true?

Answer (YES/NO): YES